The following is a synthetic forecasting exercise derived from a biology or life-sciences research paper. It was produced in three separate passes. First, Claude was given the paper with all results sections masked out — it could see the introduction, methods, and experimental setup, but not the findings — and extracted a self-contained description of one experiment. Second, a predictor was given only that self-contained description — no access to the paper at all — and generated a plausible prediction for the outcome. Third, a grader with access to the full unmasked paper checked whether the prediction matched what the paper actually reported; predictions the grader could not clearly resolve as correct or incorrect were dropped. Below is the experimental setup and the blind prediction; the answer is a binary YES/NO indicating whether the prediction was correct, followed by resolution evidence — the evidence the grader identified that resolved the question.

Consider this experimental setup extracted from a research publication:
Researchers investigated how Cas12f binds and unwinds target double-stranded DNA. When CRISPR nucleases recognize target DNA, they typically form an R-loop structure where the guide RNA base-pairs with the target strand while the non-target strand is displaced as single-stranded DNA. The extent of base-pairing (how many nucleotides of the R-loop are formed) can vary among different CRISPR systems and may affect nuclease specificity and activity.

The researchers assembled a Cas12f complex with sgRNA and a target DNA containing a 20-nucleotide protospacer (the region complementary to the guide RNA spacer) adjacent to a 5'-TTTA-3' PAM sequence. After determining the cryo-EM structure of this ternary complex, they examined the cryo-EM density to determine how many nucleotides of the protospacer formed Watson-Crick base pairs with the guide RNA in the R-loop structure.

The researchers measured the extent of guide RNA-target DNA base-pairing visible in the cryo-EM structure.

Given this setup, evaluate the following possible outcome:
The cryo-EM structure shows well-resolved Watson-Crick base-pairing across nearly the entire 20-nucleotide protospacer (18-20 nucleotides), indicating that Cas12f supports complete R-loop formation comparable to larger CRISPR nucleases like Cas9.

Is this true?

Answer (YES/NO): YES